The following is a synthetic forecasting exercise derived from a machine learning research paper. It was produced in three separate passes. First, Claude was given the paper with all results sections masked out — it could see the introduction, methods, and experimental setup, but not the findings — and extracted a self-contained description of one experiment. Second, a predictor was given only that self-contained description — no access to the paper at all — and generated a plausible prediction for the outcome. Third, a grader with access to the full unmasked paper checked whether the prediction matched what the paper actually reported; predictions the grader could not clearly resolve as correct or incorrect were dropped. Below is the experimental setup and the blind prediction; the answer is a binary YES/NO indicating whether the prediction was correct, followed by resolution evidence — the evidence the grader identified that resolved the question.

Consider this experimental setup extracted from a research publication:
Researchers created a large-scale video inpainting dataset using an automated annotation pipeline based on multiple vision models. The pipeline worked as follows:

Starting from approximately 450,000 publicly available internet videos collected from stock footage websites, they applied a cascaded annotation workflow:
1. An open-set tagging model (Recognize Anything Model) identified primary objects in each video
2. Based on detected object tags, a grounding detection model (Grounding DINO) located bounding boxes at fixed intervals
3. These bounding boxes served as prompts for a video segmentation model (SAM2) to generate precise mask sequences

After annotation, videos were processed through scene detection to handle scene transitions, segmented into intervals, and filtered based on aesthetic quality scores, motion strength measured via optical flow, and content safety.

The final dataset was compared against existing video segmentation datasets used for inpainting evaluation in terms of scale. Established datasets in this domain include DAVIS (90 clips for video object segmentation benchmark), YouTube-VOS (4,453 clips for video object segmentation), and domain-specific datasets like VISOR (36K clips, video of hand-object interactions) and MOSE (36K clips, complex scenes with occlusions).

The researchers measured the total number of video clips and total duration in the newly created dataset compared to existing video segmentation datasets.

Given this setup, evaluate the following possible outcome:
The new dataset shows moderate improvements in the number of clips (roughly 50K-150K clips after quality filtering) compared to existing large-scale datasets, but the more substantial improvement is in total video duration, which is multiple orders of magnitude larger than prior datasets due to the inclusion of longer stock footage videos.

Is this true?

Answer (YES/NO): NO